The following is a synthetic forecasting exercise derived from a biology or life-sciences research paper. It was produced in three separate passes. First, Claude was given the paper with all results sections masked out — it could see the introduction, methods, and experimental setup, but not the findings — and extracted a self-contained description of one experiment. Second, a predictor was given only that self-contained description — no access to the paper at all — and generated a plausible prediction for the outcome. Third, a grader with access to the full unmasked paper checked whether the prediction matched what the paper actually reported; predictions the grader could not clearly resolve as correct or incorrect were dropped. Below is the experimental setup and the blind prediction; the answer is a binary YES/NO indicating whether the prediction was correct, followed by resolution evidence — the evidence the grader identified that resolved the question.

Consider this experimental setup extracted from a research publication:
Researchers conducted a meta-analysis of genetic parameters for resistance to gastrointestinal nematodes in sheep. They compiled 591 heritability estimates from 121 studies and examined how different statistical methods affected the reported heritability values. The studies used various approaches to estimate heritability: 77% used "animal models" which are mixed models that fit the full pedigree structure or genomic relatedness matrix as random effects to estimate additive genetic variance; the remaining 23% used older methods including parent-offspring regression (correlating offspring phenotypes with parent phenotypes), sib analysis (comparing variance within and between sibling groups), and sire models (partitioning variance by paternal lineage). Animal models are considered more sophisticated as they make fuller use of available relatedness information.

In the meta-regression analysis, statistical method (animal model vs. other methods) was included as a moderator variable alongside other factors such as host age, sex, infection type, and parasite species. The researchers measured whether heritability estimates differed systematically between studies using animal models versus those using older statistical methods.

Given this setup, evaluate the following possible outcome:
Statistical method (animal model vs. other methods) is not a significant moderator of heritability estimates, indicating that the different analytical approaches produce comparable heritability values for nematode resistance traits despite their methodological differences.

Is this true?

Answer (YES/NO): YES